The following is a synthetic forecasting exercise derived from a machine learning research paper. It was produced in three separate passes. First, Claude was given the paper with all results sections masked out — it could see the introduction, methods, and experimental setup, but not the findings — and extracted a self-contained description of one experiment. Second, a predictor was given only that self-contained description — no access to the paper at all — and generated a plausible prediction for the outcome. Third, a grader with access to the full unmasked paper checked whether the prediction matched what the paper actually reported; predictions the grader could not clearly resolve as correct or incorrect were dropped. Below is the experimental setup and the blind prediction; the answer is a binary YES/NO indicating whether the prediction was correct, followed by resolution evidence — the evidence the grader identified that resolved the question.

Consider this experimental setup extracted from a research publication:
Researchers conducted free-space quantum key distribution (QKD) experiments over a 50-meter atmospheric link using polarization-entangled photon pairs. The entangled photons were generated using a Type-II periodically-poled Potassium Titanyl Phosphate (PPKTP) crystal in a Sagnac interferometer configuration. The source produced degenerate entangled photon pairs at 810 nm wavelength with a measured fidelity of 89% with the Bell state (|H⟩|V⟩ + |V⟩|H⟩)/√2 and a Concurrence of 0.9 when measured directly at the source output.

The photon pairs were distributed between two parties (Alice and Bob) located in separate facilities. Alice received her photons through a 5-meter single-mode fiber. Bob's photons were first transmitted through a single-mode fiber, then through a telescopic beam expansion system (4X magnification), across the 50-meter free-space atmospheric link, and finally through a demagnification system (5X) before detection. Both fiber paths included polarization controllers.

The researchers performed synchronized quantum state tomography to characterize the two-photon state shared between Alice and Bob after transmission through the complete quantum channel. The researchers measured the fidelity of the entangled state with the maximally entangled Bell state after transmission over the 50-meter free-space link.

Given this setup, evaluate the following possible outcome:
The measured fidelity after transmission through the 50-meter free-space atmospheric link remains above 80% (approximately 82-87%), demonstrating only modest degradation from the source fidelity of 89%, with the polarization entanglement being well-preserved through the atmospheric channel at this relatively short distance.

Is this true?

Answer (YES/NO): NO